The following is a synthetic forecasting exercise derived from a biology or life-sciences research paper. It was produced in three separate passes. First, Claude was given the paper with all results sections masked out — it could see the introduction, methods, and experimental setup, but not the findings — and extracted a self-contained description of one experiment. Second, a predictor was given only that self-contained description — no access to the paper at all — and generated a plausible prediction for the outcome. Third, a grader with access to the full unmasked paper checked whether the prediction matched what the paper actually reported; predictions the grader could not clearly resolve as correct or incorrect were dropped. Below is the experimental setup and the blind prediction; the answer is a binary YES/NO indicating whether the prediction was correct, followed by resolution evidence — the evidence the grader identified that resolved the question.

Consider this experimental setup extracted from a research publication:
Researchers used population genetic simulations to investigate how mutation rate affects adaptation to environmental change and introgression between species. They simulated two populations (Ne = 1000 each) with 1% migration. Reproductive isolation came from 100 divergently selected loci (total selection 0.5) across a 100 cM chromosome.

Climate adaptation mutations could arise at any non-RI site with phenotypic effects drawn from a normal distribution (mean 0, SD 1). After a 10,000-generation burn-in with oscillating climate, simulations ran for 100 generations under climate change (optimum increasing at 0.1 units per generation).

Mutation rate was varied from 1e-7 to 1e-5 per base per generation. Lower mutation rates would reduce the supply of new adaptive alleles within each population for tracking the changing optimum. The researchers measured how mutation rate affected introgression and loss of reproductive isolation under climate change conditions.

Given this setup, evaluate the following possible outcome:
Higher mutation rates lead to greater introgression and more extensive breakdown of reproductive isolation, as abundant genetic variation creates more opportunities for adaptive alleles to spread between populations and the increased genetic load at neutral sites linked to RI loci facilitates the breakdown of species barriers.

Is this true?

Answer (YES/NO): NO